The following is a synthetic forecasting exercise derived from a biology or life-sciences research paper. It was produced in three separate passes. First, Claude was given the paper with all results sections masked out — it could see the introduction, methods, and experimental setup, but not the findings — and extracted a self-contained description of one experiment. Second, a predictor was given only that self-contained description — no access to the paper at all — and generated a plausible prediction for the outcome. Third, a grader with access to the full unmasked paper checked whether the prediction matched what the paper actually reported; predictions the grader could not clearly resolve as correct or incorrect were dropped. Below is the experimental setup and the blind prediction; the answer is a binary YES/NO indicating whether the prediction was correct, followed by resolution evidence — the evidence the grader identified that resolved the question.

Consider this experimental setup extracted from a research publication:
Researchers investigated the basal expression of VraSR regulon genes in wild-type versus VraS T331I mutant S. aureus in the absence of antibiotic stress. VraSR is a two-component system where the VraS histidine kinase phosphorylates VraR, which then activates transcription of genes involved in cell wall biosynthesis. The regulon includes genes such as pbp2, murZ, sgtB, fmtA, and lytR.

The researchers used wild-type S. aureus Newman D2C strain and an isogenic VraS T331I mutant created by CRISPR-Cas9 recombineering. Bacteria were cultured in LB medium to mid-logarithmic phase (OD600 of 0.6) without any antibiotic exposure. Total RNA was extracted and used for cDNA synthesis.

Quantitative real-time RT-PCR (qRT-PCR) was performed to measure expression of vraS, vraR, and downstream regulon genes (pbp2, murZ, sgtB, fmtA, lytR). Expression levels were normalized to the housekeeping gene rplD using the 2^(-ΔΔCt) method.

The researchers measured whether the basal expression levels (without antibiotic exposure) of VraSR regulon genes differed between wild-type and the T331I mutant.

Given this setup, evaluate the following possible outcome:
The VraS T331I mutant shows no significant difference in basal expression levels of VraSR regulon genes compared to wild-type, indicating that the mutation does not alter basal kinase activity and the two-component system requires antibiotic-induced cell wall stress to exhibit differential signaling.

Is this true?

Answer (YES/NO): NO